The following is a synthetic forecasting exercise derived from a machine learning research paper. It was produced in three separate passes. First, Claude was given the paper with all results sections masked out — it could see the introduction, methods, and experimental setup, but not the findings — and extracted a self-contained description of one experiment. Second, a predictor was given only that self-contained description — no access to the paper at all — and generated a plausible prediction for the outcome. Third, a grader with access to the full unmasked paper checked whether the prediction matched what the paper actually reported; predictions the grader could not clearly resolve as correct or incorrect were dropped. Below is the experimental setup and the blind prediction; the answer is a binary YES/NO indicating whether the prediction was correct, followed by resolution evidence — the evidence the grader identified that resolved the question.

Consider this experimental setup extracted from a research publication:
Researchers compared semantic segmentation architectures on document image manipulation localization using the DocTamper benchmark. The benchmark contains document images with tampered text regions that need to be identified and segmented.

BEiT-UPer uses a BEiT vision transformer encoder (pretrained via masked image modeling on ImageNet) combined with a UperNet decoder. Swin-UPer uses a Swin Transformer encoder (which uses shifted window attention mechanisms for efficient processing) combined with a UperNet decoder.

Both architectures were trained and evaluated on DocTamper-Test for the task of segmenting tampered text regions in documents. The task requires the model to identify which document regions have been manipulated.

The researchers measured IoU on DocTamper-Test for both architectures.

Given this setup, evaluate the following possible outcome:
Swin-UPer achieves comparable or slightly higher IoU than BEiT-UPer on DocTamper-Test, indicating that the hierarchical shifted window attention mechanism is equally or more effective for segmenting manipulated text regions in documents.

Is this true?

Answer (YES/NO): NO